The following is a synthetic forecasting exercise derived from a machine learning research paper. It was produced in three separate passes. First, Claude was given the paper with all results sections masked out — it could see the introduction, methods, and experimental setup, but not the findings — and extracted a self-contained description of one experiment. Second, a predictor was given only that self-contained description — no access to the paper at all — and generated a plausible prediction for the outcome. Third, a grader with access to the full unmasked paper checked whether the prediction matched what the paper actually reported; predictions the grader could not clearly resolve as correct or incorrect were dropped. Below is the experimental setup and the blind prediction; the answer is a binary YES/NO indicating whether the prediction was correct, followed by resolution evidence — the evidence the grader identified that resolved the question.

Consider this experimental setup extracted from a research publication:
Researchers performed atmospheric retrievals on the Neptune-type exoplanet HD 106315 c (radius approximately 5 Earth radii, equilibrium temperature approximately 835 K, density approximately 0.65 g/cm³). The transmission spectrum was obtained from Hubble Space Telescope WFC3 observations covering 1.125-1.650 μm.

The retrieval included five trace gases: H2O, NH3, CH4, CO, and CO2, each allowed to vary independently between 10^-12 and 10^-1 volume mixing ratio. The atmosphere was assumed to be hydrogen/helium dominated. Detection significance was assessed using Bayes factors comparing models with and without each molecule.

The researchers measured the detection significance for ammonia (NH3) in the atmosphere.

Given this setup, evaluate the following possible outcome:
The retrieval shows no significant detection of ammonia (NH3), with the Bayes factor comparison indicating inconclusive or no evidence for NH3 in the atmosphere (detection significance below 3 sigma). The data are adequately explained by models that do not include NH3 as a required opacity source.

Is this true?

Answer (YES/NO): YES